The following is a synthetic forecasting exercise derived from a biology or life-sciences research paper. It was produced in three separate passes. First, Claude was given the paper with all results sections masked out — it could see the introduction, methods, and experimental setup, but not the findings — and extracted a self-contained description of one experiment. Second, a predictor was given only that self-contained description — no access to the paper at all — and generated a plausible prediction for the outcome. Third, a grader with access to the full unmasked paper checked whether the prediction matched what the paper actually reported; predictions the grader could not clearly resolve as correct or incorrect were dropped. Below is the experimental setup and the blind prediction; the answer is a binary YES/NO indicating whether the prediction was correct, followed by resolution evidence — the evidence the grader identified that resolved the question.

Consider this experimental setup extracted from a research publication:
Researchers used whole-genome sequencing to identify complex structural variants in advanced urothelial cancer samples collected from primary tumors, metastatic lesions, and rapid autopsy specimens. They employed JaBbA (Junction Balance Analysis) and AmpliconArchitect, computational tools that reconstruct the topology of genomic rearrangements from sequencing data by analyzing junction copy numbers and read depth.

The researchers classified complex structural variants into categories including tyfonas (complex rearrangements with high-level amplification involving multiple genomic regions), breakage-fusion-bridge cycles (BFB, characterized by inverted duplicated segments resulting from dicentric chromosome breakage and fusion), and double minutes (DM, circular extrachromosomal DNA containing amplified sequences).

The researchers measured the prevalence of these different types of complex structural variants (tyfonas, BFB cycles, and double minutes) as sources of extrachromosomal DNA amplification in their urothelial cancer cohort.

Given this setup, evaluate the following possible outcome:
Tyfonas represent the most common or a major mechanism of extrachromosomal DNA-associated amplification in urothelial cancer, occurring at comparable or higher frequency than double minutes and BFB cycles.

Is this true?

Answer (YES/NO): YES